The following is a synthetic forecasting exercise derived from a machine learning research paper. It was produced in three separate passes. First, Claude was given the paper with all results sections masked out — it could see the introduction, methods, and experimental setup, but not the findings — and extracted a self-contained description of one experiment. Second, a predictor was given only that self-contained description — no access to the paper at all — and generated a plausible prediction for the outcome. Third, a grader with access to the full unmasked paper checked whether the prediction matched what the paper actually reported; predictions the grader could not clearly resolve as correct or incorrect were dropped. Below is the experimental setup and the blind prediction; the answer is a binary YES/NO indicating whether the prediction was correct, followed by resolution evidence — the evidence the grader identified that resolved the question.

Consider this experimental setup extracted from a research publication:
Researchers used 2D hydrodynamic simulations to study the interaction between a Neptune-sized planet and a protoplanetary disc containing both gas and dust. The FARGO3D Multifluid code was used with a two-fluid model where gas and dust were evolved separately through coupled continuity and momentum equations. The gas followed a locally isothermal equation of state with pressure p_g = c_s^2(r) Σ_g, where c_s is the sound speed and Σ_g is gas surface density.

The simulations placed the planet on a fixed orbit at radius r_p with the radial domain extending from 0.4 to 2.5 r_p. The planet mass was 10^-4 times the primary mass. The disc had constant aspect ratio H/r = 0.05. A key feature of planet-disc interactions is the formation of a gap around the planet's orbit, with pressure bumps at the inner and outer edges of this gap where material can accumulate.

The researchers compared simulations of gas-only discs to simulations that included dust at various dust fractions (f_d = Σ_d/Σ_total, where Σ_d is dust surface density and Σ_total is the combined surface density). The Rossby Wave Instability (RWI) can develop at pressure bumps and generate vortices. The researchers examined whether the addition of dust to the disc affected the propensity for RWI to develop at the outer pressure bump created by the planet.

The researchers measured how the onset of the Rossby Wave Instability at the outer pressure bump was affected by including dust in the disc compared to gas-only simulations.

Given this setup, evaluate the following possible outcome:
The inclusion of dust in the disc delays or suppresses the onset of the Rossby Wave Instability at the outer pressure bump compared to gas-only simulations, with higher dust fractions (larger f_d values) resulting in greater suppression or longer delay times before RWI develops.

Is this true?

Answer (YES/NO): NO